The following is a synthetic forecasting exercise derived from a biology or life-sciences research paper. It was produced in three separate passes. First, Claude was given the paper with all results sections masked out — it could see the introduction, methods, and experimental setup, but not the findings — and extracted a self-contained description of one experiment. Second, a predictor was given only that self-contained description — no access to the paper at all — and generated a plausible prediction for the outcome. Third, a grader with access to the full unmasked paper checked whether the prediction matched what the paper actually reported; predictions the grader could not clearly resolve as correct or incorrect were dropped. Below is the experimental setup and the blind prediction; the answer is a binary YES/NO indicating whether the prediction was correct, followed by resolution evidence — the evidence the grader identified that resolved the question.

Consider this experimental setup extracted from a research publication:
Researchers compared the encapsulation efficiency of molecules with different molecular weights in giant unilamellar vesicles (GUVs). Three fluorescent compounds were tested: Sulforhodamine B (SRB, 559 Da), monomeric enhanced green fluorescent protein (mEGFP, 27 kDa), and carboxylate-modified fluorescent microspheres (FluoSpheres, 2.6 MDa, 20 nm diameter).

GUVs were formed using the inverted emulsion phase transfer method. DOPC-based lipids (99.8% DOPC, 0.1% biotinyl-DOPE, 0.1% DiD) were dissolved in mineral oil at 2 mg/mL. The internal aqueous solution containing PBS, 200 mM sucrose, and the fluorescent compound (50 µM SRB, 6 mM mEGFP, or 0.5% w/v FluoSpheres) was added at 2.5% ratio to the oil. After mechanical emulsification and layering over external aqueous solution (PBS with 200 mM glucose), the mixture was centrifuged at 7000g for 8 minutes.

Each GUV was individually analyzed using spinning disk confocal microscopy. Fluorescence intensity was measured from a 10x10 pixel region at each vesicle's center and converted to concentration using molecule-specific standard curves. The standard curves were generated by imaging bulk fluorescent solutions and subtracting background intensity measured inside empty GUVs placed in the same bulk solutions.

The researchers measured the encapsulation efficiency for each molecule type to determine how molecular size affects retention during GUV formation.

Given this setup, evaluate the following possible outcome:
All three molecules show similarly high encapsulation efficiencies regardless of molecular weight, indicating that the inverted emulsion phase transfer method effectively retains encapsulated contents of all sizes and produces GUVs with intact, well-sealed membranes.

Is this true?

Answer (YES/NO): NO